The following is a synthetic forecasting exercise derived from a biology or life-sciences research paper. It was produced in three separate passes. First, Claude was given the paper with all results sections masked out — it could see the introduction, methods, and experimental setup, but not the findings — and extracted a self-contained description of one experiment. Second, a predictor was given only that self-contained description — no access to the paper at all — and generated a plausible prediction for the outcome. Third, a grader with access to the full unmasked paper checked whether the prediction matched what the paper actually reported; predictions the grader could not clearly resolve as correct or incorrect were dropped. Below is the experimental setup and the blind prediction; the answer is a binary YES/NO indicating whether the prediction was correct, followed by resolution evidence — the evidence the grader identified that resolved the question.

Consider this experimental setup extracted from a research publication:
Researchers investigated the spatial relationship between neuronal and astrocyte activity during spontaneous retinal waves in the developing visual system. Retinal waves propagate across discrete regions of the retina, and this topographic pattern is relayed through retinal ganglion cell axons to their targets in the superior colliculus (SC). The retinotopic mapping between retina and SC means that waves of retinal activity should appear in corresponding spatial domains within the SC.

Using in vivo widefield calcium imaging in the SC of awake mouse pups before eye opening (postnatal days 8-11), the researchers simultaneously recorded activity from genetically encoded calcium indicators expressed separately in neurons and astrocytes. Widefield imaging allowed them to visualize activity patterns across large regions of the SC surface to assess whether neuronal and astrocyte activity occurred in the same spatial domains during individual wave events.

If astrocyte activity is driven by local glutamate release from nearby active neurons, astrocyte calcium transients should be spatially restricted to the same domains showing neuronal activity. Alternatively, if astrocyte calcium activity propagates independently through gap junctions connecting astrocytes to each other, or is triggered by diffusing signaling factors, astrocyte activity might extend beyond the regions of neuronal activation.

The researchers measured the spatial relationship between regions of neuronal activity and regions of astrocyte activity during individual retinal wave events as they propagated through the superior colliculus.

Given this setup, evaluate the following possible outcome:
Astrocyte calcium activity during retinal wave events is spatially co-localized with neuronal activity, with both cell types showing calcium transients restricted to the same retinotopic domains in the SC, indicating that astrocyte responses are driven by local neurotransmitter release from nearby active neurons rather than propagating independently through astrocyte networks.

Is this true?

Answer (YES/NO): YES